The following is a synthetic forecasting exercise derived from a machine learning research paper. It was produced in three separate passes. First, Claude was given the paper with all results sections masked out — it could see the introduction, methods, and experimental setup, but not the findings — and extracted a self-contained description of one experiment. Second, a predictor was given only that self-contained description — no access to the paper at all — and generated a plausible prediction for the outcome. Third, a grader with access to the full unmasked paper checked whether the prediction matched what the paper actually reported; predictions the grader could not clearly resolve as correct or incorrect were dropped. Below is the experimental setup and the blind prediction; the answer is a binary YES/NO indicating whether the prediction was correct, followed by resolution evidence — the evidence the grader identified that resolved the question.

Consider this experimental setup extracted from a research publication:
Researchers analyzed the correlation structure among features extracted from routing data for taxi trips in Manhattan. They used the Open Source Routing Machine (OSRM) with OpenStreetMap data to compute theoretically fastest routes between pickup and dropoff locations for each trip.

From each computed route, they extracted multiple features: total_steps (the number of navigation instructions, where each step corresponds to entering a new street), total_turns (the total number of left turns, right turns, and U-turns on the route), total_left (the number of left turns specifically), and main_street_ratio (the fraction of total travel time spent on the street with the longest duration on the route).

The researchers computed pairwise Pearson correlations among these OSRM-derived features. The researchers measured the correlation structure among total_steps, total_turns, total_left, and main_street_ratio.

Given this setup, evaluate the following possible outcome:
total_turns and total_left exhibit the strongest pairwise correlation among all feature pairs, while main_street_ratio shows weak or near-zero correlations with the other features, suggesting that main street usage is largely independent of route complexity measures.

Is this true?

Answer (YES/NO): NO